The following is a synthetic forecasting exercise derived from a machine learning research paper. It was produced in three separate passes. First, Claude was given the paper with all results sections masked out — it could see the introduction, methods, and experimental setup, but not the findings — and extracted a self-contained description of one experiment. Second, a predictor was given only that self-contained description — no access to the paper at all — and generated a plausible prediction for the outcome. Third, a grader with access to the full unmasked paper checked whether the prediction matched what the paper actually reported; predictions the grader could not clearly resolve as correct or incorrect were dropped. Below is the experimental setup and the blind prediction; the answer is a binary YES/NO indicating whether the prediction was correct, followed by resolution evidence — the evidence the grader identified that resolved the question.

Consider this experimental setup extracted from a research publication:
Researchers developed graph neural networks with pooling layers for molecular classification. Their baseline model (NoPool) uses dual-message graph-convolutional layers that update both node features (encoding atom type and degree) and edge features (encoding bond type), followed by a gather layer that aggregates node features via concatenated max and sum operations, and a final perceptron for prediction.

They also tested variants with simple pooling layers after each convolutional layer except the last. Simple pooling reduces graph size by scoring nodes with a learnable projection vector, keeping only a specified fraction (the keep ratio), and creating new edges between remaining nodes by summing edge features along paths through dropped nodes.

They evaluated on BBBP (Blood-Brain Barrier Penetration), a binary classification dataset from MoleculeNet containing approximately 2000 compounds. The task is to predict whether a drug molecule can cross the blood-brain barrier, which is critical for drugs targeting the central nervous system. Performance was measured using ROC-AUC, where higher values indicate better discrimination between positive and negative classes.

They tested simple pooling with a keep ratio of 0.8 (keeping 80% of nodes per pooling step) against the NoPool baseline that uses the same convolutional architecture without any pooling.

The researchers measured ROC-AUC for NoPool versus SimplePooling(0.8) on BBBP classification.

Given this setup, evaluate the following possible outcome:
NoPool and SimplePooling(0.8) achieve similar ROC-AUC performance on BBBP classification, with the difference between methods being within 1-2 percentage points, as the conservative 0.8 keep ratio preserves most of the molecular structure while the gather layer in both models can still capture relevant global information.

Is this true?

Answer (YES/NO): NO